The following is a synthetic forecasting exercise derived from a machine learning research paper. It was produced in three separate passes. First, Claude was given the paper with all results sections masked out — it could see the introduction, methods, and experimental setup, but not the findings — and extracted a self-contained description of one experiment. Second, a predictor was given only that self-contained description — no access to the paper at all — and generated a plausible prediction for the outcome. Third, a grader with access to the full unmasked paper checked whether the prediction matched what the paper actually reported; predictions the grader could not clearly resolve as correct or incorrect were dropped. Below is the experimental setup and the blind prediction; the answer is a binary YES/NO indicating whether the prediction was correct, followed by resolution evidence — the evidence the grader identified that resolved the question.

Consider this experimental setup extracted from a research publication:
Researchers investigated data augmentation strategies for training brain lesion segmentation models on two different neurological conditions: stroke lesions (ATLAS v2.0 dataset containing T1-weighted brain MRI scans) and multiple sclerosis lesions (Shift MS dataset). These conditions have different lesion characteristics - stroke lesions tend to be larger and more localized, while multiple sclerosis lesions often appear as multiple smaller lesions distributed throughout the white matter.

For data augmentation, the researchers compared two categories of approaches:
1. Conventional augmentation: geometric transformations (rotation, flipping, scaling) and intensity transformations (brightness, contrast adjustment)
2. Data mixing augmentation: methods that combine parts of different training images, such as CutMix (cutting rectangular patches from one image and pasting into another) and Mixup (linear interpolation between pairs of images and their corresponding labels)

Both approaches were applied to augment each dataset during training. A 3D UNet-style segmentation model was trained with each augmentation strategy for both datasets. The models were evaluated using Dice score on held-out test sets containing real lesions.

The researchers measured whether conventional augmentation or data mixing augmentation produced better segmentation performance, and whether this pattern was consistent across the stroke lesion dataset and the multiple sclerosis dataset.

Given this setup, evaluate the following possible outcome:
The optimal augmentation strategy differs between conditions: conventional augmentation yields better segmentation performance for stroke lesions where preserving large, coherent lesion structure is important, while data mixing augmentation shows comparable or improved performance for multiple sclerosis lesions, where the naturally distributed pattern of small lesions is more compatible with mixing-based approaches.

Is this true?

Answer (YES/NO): NO